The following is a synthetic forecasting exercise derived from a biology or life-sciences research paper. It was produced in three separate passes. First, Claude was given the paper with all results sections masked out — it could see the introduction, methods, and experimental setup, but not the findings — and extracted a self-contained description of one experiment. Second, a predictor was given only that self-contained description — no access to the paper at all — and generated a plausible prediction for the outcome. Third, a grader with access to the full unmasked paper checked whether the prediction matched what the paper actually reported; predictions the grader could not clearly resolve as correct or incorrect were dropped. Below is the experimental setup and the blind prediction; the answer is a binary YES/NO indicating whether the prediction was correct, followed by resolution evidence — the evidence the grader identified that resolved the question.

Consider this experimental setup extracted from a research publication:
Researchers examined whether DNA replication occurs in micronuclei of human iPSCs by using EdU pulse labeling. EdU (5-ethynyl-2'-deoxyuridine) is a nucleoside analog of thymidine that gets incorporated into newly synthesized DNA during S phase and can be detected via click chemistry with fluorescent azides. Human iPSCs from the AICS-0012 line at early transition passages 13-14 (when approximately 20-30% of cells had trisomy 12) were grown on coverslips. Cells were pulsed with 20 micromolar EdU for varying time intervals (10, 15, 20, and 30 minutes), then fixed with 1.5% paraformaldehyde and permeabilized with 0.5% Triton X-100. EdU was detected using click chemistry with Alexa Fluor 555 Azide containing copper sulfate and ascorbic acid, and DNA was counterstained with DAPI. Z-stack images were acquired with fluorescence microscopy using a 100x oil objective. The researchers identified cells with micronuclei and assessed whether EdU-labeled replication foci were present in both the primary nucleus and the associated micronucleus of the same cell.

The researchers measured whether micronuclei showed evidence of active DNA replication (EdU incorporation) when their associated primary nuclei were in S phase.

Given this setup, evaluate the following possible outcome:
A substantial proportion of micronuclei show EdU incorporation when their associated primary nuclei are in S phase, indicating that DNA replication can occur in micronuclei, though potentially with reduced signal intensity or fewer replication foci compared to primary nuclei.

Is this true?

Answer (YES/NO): NO